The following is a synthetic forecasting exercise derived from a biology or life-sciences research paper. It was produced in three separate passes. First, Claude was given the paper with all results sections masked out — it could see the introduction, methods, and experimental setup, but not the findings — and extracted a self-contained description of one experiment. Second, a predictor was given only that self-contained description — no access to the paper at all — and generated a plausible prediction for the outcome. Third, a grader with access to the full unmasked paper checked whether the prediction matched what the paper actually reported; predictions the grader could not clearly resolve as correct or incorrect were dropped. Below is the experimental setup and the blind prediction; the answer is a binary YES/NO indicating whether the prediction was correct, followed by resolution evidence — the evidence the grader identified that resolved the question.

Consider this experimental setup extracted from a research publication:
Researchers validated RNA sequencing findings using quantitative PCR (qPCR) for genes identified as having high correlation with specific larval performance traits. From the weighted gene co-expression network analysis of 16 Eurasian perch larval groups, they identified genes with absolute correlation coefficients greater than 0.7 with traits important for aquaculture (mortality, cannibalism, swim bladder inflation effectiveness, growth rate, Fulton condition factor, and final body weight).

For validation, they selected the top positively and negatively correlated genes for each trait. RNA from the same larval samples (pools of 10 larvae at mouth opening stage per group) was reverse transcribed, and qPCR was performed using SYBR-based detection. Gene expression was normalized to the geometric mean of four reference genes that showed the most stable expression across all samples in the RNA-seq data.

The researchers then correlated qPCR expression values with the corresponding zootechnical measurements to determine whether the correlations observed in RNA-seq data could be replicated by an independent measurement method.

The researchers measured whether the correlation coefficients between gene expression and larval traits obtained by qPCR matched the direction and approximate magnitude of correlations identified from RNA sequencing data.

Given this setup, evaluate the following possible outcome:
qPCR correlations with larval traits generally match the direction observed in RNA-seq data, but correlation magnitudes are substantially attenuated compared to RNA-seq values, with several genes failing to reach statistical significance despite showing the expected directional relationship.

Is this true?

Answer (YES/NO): NO